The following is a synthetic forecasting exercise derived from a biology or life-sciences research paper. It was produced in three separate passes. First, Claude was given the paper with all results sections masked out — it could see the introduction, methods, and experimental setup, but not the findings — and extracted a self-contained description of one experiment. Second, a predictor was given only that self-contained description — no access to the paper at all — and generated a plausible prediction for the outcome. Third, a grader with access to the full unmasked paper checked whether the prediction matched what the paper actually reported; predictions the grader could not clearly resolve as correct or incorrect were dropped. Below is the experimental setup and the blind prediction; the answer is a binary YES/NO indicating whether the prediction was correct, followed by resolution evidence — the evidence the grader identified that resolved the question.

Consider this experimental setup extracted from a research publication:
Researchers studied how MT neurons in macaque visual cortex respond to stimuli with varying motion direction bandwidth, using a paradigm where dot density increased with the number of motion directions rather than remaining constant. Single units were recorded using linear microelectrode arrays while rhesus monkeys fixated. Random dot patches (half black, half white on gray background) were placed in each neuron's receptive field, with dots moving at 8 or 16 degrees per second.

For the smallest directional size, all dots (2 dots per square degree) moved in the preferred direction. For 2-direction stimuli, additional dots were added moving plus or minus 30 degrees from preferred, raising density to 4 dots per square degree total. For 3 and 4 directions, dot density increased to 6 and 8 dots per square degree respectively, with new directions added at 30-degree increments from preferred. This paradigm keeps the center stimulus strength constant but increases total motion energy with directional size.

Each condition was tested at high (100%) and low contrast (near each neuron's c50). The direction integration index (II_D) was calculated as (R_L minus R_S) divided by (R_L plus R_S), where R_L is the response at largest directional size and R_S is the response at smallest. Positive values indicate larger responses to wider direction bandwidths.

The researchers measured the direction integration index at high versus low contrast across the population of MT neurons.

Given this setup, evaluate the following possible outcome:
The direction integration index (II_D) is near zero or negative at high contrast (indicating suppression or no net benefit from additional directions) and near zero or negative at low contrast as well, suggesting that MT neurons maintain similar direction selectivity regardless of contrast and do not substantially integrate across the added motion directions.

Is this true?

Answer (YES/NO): NO